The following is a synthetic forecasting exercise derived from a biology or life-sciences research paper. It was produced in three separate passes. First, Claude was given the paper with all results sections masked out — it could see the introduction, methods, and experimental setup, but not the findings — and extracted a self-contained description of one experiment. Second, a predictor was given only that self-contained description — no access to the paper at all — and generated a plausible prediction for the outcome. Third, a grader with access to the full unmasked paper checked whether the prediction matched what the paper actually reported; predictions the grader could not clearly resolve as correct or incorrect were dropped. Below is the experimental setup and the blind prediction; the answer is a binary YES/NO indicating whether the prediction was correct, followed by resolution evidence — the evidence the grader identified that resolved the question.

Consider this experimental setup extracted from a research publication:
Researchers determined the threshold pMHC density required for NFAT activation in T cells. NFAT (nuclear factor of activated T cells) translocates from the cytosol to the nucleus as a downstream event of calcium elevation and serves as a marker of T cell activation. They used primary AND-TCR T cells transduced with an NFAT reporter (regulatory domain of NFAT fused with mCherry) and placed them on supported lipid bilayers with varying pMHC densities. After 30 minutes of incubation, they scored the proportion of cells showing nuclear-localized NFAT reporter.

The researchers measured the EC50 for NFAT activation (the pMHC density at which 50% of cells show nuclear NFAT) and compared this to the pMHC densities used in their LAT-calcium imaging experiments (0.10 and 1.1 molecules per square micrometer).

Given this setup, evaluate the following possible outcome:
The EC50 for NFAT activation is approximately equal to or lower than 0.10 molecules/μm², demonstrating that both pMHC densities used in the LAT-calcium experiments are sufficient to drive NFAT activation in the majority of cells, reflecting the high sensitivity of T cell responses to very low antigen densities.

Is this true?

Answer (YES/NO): NO